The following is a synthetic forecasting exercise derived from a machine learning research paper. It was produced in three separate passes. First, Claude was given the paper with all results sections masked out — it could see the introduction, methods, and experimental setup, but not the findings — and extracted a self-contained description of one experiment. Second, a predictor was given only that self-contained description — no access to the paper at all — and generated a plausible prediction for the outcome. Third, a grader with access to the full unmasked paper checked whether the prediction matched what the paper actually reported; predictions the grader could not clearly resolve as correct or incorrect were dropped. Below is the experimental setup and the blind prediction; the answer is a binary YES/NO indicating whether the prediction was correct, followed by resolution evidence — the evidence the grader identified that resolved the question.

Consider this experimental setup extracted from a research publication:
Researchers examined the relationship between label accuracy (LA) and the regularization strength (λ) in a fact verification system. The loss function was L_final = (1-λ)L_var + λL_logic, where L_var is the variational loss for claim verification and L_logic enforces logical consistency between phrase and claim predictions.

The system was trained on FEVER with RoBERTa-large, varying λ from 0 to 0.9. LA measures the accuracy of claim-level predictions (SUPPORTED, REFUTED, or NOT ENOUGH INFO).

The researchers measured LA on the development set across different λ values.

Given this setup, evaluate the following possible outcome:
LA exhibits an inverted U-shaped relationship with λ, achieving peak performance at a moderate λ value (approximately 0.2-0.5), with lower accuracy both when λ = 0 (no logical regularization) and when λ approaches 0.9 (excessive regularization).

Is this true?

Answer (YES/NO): NO